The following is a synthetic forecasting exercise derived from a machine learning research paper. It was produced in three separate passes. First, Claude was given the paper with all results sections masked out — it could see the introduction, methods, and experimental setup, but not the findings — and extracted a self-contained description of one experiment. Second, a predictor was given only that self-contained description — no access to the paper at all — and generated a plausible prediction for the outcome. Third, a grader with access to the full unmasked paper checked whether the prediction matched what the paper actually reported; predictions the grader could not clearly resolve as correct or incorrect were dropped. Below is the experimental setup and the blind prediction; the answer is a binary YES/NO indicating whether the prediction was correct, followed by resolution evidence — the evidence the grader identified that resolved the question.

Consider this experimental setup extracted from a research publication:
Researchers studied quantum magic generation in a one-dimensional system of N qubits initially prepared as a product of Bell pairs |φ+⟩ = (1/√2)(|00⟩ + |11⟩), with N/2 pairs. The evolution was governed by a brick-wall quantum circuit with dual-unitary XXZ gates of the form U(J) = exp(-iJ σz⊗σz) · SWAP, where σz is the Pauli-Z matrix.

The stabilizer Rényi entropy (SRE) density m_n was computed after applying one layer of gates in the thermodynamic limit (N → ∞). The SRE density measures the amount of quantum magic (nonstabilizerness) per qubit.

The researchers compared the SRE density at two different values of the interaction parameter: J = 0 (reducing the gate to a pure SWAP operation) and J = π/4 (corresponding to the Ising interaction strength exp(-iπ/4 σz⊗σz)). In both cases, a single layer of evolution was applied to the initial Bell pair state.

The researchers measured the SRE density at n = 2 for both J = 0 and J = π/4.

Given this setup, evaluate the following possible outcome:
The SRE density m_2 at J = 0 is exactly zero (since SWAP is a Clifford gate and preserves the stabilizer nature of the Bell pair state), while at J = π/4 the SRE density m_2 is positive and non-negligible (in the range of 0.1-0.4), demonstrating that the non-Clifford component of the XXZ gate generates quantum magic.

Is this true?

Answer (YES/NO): NO